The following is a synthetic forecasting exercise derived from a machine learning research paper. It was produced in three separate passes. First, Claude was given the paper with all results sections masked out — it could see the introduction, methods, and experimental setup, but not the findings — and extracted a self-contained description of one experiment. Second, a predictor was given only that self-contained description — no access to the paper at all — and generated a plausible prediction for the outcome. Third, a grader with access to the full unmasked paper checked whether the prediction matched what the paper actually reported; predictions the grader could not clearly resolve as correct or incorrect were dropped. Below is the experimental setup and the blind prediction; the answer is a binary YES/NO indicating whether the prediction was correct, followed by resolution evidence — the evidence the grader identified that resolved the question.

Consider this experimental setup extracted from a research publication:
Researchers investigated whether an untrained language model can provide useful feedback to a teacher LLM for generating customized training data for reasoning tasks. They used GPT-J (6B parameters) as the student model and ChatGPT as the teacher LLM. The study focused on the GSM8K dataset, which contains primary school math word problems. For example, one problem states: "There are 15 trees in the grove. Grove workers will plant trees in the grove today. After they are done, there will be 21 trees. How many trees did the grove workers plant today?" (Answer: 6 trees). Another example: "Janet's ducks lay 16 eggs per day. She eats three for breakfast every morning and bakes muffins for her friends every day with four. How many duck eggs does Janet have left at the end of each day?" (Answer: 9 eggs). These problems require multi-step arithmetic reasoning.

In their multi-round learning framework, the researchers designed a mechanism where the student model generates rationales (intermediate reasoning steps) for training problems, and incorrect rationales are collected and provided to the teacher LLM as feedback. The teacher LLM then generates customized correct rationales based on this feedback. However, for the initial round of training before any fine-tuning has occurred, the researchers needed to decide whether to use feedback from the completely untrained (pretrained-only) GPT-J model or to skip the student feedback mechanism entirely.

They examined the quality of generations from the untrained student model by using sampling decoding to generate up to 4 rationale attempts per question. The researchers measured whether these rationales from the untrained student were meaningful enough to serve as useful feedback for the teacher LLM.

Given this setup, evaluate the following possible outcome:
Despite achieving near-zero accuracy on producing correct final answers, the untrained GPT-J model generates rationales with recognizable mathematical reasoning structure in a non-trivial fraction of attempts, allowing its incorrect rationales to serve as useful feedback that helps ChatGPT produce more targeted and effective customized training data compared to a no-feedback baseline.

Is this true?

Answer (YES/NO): NO